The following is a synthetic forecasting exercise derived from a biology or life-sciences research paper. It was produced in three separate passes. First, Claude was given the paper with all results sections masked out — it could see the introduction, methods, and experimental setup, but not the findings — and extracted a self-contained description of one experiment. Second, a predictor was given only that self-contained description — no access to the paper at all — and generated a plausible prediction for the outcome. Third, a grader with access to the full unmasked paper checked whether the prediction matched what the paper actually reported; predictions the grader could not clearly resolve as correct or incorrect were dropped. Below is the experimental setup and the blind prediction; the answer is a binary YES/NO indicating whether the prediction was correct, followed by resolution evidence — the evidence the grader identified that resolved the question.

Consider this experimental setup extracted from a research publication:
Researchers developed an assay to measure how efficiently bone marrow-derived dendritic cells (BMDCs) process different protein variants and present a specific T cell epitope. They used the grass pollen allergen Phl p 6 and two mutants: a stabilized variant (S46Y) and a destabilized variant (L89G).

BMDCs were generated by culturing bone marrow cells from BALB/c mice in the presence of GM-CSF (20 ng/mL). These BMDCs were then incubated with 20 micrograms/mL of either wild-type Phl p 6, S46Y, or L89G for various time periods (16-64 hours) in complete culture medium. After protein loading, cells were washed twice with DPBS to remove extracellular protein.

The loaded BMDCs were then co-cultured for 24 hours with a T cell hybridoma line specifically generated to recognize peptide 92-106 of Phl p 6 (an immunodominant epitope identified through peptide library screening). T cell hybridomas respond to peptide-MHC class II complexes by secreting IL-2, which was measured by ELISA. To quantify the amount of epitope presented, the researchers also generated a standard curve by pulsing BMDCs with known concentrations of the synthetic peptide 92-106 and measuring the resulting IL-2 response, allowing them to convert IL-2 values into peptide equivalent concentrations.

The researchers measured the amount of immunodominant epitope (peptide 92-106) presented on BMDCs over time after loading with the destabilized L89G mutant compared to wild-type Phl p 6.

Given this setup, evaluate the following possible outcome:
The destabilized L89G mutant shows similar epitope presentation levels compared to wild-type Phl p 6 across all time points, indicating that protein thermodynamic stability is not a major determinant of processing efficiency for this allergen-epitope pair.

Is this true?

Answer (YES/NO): NO